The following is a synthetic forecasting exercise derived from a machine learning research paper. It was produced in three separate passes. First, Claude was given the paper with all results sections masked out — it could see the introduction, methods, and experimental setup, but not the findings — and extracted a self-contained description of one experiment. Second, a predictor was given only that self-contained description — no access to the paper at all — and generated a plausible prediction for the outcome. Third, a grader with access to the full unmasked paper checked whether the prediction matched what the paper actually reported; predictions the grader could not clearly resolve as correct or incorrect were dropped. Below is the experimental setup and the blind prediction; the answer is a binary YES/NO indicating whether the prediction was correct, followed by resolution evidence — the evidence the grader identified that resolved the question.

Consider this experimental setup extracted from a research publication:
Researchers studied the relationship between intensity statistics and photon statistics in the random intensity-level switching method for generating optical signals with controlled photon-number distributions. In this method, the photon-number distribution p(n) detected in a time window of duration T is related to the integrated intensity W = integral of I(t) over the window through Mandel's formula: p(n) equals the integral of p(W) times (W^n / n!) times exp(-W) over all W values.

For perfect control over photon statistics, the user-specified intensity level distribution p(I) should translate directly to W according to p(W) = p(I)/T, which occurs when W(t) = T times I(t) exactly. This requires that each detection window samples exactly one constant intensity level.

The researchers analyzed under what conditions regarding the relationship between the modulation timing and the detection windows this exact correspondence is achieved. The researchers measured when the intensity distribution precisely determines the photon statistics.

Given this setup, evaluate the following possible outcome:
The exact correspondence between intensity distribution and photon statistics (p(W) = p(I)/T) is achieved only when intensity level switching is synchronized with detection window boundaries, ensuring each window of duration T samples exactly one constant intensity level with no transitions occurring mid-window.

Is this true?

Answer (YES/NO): NO